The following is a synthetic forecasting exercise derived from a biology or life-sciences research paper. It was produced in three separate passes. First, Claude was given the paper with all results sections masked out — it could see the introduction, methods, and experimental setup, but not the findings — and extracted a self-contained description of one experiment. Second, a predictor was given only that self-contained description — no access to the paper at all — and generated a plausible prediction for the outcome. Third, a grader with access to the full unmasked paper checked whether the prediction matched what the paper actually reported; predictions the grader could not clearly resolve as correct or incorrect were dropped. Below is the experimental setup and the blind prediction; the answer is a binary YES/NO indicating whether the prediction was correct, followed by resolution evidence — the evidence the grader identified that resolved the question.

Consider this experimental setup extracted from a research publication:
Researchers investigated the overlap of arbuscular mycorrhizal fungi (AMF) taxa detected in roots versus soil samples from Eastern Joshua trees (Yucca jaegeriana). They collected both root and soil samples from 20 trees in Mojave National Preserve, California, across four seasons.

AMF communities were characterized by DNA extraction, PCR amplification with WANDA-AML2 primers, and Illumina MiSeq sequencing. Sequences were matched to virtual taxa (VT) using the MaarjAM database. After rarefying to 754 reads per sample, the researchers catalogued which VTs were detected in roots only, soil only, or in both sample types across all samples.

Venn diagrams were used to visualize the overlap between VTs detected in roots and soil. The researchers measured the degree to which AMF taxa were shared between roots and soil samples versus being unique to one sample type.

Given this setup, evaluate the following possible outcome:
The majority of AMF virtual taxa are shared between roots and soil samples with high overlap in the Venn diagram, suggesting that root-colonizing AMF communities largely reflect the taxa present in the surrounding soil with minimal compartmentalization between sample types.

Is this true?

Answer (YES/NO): YES